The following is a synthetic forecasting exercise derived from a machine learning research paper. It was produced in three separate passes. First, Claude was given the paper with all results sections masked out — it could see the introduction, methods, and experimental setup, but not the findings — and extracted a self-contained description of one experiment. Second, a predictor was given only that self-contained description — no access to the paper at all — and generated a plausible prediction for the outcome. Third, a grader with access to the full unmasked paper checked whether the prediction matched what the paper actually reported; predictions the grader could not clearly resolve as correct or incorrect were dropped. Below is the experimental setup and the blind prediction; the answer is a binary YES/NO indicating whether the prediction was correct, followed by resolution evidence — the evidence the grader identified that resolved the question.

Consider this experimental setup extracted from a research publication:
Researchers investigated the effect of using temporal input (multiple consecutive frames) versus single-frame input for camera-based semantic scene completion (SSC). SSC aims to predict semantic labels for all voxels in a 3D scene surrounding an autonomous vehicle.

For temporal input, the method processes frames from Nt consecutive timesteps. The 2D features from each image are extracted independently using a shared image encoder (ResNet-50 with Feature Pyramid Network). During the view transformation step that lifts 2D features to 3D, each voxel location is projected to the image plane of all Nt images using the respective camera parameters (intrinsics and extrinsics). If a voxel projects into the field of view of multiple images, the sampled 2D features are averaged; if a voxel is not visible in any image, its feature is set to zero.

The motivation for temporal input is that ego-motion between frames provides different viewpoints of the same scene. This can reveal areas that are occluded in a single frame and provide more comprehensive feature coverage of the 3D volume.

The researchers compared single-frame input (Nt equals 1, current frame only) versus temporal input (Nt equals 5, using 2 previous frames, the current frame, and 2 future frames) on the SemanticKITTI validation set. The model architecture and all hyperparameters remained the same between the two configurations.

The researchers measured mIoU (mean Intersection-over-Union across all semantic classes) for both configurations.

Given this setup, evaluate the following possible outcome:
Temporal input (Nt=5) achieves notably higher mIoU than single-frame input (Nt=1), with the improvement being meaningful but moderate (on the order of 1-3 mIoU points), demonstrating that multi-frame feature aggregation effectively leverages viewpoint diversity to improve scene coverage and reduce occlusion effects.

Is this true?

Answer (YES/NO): NO